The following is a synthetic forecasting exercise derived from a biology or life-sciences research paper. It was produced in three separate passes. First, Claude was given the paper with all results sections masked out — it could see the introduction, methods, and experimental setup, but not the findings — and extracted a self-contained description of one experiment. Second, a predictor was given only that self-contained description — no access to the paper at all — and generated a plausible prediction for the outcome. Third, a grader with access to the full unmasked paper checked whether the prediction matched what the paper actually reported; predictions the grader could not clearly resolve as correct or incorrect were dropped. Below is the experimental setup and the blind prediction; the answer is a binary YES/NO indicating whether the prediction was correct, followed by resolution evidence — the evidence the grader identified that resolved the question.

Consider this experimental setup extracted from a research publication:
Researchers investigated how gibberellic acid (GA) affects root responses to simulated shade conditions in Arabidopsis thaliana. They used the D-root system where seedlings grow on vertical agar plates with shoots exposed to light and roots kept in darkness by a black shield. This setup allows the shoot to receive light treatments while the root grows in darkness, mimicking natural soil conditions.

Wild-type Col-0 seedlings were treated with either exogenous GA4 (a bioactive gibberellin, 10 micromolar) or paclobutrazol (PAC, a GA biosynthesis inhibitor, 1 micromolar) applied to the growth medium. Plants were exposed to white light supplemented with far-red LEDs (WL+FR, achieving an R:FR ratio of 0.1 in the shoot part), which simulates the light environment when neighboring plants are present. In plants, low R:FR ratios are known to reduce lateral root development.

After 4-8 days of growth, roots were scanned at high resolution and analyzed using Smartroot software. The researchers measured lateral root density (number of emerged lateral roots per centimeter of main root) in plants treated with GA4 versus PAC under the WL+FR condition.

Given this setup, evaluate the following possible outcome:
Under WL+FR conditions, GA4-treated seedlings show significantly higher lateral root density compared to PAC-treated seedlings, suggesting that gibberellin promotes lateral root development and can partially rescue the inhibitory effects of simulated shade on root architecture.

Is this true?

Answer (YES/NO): NO